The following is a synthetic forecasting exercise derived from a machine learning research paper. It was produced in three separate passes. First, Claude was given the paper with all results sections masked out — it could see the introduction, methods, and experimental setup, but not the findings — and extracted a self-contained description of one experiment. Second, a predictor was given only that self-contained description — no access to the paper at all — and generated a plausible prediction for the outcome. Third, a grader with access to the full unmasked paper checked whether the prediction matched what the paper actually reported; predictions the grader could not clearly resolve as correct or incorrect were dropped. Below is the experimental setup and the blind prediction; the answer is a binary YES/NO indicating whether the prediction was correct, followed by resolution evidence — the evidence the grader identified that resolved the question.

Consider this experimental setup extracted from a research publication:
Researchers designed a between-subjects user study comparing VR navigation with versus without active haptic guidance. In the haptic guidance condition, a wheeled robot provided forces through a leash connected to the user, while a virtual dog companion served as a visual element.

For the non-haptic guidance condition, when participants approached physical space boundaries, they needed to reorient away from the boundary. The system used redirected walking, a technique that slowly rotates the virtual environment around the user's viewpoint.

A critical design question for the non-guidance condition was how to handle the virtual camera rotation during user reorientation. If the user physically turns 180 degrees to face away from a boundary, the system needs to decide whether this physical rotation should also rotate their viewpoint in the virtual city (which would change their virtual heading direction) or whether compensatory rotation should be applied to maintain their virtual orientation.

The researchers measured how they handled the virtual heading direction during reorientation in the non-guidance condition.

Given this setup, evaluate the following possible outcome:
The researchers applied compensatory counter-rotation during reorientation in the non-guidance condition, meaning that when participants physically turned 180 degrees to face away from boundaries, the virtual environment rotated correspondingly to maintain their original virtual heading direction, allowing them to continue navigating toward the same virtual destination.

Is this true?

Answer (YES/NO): YES